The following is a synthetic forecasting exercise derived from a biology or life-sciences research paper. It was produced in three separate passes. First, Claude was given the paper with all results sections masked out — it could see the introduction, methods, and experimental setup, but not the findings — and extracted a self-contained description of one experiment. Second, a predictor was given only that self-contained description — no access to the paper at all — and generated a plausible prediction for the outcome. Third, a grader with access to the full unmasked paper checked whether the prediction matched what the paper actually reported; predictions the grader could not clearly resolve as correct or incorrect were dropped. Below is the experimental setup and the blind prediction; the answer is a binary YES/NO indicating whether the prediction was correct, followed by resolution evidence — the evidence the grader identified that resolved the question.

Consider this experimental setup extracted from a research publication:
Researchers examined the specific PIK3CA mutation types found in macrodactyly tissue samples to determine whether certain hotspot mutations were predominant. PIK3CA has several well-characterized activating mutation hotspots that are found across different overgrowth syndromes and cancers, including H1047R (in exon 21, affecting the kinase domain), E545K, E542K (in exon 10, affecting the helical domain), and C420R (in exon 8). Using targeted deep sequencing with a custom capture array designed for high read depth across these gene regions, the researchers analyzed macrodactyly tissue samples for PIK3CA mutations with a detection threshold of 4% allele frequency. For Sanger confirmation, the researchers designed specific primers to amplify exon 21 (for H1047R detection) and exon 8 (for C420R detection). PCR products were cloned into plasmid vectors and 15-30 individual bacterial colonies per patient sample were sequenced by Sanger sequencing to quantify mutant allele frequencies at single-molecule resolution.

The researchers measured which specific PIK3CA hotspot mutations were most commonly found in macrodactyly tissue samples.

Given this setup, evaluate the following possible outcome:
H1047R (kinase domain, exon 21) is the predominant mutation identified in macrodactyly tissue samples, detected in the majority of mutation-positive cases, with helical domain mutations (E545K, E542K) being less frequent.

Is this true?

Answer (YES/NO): YES